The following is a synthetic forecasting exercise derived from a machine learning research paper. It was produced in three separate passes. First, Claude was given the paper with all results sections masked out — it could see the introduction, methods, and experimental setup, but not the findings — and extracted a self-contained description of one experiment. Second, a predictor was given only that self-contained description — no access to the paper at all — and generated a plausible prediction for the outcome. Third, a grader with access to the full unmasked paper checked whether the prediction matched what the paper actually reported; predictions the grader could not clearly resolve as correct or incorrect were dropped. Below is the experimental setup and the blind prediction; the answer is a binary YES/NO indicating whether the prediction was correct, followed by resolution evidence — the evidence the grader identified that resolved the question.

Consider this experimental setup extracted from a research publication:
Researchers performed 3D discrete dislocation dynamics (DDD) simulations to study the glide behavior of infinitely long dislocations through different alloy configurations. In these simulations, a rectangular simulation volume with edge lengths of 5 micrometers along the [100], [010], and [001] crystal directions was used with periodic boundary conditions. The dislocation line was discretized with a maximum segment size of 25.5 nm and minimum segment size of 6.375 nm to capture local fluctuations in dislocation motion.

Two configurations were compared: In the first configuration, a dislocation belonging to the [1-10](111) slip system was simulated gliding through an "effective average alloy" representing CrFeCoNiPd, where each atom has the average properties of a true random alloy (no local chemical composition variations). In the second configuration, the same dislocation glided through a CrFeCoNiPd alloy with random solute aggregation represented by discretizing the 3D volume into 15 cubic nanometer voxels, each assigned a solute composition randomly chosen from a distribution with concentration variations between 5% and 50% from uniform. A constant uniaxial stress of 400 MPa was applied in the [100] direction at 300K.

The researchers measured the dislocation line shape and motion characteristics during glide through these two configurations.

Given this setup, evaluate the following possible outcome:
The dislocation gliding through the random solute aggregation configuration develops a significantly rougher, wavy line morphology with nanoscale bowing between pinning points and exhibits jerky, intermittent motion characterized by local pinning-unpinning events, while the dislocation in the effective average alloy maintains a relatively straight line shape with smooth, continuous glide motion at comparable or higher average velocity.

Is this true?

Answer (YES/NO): YES